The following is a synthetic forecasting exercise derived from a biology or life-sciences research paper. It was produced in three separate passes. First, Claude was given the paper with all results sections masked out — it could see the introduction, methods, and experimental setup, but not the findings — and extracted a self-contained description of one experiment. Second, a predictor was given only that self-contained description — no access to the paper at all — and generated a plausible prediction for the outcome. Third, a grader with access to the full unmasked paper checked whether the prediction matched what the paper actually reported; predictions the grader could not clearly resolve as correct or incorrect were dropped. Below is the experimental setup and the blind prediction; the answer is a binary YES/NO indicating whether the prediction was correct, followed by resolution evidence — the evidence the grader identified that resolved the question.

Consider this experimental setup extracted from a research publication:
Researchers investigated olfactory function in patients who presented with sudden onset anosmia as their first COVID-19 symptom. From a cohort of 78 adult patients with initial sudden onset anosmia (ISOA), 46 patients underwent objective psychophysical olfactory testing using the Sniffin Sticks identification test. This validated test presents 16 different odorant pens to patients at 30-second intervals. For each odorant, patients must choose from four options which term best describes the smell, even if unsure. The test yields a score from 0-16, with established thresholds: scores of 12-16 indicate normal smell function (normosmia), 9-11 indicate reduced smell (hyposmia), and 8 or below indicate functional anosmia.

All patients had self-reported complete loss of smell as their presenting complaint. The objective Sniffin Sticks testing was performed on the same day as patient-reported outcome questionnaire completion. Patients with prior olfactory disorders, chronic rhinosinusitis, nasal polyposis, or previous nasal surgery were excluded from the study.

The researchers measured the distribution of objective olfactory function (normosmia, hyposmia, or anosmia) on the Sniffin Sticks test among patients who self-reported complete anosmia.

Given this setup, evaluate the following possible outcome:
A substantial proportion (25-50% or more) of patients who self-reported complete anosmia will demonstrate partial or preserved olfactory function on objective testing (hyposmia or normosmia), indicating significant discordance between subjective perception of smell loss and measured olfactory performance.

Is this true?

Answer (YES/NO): YES